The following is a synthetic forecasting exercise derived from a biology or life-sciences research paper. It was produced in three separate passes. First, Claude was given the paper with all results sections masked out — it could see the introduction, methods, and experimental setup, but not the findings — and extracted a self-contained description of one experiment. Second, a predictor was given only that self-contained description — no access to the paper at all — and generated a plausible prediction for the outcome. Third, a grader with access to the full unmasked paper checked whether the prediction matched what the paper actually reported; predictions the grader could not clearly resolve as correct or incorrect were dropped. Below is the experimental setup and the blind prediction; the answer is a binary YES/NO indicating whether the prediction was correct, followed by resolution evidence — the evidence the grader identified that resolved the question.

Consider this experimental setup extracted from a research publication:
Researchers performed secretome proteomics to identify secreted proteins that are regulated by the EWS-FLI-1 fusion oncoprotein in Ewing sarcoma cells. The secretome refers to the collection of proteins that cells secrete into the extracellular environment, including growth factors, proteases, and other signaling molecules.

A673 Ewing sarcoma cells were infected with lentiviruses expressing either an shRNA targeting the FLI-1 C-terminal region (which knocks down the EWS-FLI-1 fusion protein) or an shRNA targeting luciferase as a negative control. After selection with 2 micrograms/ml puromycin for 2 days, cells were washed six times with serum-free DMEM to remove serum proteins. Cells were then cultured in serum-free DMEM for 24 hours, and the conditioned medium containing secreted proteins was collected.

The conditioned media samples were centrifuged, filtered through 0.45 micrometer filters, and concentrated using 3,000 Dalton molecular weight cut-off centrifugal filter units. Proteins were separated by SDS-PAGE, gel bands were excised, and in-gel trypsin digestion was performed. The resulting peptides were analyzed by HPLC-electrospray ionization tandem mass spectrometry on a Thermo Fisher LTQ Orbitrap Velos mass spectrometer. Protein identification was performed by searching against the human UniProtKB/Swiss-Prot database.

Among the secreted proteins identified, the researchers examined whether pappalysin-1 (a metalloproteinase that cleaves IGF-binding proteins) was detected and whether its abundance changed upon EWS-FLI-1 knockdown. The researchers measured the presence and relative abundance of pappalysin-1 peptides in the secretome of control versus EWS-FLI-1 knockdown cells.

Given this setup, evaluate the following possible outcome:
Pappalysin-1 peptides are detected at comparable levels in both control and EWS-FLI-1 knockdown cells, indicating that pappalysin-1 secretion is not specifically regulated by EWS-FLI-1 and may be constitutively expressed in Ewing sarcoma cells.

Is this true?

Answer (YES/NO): NO